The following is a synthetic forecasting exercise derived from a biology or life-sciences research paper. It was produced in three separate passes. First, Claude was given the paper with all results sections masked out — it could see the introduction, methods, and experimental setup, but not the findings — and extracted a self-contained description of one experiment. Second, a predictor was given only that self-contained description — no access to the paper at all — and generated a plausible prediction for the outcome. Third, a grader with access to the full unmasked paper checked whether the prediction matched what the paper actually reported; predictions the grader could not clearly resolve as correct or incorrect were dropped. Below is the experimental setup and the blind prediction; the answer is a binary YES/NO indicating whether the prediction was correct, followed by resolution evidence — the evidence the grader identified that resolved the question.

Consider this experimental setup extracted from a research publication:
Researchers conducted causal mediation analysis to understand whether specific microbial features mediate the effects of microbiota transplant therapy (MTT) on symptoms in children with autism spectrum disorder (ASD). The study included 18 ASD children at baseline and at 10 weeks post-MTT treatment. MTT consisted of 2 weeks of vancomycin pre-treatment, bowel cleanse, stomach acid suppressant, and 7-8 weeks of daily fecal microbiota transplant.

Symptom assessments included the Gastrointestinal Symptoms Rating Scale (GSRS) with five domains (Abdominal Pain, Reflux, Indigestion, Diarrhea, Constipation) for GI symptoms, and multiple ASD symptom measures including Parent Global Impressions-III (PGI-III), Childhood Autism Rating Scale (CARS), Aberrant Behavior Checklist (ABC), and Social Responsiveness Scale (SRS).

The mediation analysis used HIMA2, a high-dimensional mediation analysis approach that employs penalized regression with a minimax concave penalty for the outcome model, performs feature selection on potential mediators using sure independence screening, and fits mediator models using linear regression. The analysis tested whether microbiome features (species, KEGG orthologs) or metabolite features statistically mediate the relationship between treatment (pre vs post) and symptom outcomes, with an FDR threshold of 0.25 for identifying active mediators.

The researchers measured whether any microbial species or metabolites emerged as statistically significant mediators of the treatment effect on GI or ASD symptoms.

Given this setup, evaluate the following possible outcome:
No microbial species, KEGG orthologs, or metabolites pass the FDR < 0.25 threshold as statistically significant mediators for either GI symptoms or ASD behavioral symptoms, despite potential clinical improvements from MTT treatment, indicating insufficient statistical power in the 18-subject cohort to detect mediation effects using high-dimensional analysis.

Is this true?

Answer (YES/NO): NO